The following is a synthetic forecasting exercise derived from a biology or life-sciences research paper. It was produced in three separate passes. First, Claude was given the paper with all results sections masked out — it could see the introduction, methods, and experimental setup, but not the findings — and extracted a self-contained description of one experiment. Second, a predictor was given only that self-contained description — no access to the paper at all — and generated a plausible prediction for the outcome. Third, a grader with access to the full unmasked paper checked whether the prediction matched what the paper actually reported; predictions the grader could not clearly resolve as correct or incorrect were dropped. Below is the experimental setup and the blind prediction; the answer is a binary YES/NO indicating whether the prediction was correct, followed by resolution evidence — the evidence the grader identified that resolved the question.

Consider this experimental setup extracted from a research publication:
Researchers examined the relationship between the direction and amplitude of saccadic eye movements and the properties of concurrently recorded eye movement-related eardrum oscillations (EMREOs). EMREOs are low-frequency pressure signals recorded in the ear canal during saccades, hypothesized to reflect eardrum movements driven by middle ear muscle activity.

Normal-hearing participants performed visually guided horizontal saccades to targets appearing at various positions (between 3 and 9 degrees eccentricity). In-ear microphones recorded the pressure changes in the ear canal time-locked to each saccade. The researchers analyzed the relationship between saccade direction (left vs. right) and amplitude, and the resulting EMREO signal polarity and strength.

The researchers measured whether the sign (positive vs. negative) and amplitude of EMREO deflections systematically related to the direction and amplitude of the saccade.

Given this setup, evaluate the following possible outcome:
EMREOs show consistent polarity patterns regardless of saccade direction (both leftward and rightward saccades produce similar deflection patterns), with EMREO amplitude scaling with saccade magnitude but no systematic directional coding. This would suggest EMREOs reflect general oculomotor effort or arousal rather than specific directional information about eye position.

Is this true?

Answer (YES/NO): NO